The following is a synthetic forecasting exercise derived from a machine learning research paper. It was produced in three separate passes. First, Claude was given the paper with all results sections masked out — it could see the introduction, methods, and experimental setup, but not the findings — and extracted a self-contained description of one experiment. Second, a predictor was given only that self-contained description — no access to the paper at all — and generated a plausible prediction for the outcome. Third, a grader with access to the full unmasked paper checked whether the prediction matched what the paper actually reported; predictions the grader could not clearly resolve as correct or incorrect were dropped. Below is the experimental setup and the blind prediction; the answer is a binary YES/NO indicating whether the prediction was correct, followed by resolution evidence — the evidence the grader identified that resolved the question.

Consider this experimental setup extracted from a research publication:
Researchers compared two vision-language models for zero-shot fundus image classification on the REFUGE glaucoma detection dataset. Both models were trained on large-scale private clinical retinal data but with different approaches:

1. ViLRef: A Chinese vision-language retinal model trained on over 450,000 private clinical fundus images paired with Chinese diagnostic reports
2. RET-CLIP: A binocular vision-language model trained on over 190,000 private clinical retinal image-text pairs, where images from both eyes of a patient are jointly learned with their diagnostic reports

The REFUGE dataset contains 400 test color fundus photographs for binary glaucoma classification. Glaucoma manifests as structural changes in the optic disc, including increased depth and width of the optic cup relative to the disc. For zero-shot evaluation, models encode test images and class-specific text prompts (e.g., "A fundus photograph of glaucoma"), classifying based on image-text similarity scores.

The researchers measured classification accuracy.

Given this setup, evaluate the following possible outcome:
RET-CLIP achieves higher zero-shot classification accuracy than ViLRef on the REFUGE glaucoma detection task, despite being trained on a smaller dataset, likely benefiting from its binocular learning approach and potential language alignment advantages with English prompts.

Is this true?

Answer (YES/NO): YES